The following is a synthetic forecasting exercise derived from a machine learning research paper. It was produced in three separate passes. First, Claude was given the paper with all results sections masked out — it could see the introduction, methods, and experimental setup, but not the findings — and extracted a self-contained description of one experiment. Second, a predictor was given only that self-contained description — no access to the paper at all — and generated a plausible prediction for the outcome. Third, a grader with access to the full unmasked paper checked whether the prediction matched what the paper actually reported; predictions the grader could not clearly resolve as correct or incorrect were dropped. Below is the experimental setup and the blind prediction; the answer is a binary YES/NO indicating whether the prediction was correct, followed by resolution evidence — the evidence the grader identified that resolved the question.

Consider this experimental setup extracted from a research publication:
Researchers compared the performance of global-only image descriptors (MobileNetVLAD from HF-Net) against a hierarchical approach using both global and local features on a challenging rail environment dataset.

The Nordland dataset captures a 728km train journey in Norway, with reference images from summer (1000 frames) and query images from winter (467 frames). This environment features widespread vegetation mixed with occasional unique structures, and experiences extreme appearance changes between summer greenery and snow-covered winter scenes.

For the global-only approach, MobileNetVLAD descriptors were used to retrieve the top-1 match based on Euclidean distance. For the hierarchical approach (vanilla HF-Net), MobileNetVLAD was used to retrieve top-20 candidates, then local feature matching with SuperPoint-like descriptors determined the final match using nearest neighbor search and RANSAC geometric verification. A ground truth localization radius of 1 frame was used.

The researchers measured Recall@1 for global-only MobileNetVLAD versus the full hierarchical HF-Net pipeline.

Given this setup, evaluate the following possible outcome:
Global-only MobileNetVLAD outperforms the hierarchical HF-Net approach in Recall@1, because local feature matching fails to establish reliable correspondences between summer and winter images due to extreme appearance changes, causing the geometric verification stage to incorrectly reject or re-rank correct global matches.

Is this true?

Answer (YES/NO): NO